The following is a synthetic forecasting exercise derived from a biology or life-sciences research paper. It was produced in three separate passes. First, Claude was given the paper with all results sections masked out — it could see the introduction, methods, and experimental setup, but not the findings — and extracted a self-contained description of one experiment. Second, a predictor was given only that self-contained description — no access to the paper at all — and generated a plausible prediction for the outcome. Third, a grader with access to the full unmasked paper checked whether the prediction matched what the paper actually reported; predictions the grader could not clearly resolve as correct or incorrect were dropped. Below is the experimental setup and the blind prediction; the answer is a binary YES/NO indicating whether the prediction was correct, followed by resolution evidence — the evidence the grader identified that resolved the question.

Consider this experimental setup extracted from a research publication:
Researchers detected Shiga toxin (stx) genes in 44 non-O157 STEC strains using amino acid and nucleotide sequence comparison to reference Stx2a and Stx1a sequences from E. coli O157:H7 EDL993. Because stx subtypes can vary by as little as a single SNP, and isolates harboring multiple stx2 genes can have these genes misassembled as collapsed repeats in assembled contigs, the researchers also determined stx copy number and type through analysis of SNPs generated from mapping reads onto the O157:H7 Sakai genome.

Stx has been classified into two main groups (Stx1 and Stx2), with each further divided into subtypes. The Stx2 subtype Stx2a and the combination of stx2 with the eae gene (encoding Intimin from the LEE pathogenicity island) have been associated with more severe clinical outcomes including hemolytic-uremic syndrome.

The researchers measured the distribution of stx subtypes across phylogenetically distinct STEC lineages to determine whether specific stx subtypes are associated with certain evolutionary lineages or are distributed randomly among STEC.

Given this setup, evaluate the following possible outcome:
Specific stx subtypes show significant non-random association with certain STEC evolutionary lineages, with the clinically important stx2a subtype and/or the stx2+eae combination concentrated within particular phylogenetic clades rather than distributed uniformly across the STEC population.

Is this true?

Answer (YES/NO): YES